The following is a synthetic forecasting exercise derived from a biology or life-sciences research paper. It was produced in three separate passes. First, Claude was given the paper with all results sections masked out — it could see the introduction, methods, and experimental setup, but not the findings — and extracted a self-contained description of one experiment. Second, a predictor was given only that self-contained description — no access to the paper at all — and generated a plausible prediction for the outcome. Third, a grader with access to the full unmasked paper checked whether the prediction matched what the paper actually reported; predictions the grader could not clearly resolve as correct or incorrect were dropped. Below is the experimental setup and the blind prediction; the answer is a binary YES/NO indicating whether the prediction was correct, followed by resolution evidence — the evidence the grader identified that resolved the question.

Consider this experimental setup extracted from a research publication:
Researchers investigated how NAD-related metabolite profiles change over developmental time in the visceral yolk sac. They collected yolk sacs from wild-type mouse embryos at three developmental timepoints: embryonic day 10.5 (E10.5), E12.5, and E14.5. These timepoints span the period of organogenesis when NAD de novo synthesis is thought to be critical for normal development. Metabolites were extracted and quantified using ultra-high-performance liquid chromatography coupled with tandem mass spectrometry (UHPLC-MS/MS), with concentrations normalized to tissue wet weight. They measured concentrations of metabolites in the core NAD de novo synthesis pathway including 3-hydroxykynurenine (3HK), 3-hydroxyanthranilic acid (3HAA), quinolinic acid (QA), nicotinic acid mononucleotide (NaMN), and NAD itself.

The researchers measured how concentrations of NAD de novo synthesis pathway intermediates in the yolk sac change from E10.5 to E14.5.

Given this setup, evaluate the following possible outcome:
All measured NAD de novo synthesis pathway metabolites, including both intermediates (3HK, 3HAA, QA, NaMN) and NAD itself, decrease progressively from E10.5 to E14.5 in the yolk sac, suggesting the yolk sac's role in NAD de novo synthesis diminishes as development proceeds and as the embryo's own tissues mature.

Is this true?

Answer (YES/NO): NO